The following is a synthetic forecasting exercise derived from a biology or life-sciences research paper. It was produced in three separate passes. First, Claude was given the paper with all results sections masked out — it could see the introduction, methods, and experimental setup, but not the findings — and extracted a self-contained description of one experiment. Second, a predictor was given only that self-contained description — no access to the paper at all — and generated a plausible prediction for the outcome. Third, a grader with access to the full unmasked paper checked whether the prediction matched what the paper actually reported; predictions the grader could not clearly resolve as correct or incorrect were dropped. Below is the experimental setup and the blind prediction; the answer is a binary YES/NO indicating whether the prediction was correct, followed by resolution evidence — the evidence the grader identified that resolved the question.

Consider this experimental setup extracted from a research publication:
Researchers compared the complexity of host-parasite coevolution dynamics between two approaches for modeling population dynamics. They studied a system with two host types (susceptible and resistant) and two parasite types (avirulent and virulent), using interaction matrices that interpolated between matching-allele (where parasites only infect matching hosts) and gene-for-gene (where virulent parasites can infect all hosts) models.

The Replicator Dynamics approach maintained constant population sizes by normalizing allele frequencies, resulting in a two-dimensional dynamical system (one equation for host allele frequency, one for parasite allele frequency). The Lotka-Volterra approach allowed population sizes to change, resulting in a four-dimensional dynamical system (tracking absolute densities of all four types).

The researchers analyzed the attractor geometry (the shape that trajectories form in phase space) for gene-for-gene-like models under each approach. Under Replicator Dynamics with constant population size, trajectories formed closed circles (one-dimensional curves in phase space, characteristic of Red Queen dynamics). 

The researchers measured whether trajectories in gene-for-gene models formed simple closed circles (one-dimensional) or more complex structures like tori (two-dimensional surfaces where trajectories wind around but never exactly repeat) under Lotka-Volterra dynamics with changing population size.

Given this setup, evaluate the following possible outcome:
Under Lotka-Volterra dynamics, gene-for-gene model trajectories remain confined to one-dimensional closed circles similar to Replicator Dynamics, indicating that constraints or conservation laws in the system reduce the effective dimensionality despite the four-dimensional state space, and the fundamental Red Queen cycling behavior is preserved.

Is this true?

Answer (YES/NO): NO